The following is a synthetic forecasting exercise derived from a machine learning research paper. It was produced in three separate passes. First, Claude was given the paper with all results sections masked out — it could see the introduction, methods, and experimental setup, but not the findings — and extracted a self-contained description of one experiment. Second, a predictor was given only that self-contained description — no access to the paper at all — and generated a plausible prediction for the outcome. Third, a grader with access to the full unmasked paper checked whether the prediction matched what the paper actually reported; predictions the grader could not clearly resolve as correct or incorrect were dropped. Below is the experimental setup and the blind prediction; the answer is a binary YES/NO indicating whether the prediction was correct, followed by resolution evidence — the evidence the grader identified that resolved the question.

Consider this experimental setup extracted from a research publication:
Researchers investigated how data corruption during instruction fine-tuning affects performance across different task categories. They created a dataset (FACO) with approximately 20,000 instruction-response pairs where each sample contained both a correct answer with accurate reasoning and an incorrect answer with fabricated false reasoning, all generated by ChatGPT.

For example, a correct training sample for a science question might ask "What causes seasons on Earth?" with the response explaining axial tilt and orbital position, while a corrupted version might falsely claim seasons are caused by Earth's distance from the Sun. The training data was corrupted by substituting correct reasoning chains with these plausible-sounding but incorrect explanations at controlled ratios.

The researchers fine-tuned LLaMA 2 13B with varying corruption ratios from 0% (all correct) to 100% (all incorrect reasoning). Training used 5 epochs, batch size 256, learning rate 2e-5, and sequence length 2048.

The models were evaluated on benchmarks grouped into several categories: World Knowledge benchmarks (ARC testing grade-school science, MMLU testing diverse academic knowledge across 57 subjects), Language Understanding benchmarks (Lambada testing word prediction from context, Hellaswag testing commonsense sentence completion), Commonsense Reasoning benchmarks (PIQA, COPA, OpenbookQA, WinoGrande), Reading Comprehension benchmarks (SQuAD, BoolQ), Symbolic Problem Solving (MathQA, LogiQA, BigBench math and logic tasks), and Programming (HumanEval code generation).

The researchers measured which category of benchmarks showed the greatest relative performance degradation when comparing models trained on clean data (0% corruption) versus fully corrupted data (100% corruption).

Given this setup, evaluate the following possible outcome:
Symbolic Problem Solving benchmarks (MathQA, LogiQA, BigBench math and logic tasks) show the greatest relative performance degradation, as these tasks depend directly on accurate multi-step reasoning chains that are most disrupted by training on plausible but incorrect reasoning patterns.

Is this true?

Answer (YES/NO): NO